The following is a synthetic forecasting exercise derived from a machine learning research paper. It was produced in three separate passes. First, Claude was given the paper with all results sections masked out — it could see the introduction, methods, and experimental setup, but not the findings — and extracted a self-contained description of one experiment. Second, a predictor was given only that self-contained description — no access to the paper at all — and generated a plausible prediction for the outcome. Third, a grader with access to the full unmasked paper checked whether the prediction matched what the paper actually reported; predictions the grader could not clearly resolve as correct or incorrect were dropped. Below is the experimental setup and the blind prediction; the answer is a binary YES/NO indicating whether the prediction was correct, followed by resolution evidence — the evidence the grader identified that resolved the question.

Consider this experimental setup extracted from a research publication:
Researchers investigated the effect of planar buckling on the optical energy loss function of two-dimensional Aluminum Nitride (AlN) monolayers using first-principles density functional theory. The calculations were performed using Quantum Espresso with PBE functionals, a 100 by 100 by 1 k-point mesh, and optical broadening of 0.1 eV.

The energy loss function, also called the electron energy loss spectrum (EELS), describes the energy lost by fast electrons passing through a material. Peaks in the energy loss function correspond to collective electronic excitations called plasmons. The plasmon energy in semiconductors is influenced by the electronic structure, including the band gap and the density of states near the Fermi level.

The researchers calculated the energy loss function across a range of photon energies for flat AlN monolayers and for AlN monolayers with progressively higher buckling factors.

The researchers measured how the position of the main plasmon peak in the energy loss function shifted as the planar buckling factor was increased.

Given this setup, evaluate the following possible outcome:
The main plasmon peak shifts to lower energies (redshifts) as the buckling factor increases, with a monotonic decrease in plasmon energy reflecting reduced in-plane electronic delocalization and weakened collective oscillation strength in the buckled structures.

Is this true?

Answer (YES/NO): YES